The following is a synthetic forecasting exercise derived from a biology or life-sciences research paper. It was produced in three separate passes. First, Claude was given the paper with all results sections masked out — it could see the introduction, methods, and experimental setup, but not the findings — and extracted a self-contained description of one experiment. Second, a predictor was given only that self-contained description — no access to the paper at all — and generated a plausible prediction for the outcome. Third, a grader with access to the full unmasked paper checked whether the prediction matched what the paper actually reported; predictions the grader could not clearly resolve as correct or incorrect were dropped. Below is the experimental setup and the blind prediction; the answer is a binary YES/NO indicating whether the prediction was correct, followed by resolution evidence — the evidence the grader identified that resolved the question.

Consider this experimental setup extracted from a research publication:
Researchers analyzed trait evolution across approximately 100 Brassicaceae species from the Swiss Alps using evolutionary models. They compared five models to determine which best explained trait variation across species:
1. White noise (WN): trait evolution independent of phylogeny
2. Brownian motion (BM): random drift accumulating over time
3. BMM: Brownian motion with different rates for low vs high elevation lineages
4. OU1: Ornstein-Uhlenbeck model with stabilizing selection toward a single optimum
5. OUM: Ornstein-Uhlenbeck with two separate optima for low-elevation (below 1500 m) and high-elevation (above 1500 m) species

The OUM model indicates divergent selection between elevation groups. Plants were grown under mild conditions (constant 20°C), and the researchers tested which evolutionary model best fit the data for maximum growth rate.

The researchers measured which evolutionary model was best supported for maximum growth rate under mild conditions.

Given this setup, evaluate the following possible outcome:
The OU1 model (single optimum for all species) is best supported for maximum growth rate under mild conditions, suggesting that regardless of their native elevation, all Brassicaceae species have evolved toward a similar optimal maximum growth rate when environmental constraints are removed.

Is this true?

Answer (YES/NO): NO